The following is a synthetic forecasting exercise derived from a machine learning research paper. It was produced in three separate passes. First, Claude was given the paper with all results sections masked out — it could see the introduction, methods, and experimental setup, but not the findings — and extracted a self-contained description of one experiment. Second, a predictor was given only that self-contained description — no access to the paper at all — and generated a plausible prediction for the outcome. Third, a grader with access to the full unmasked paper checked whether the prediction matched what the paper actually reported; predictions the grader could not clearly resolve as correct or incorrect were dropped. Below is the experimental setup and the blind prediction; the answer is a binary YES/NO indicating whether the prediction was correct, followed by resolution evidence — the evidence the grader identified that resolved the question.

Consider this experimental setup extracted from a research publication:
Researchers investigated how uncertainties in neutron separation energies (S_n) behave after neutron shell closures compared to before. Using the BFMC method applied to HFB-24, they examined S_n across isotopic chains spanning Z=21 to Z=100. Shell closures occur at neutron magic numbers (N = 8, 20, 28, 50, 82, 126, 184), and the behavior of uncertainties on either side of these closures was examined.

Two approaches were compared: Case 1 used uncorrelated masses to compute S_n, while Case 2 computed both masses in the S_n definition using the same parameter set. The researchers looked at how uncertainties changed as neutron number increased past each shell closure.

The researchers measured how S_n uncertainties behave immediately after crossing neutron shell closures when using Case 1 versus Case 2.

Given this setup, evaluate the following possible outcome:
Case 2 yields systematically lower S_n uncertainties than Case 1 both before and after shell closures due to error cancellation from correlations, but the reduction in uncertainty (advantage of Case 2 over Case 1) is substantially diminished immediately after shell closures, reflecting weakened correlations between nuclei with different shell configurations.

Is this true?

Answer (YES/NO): NO